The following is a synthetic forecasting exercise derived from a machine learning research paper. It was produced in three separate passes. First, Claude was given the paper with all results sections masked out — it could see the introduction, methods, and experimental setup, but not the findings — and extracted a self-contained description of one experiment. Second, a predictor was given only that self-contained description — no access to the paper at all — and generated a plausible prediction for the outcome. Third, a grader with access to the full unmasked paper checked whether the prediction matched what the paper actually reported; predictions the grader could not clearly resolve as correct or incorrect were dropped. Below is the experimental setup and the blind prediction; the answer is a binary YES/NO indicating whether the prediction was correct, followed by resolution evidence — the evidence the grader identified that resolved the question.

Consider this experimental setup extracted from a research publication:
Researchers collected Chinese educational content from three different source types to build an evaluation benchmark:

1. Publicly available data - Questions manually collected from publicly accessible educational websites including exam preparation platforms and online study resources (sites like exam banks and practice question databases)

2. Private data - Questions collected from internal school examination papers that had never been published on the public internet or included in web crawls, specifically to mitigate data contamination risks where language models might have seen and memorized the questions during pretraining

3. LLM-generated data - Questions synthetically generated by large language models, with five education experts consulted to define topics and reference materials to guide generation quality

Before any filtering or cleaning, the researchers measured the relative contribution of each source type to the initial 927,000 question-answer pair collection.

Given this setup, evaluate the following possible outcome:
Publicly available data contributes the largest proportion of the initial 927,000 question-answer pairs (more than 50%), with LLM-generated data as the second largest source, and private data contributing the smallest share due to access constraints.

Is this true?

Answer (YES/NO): NO